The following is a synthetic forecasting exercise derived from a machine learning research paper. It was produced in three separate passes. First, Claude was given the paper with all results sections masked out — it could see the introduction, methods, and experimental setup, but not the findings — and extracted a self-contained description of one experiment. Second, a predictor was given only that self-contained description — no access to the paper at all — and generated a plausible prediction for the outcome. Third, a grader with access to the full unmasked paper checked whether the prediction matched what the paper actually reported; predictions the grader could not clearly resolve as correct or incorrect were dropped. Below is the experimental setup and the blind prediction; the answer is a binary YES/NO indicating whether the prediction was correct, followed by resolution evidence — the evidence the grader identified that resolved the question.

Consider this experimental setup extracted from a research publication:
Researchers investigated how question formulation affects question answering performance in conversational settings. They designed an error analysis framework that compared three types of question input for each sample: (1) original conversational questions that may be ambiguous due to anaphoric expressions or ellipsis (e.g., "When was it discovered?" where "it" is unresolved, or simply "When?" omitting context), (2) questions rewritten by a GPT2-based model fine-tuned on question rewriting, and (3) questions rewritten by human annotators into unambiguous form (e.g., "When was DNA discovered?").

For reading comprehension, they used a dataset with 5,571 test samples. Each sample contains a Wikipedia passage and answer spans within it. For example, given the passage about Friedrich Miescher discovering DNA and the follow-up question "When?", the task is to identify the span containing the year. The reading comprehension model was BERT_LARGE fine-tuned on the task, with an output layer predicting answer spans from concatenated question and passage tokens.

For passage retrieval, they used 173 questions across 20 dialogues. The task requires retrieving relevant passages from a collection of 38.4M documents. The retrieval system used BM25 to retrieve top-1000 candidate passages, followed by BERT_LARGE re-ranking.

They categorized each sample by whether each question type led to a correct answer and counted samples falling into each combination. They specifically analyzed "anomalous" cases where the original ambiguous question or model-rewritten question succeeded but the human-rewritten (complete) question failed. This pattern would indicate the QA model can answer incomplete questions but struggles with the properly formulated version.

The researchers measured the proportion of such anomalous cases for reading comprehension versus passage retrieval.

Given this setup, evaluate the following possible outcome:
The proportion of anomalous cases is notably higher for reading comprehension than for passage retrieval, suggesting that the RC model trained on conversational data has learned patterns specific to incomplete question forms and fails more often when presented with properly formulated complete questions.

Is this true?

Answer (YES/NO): YES